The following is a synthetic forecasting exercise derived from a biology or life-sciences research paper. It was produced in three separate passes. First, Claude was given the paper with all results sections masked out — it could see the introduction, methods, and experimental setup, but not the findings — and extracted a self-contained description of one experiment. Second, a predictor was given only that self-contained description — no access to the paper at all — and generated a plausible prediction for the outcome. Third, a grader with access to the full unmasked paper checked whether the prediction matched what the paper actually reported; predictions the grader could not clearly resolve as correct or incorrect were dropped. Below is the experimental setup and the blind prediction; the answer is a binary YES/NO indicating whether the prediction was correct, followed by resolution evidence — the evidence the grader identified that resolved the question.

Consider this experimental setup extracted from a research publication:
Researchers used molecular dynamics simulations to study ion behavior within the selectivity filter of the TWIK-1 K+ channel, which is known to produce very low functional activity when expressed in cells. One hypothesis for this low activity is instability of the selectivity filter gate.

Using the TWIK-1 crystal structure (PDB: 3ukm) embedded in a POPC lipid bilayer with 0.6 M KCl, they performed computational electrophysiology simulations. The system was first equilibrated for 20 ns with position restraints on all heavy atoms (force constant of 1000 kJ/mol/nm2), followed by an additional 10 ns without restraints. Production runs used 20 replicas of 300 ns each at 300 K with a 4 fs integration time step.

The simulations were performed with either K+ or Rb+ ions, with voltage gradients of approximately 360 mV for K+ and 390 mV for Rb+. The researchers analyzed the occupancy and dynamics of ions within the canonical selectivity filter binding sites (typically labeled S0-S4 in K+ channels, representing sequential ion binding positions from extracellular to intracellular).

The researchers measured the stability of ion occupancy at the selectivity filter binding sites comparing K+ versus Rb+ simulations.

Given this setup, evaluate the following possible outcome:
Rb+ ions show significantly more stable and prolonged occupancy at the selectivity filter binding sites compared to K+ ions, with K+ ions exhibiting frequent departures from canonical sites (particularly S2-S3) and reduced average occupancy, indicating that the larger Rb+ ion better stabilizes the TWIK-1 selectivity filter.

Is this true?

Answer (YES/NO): NO